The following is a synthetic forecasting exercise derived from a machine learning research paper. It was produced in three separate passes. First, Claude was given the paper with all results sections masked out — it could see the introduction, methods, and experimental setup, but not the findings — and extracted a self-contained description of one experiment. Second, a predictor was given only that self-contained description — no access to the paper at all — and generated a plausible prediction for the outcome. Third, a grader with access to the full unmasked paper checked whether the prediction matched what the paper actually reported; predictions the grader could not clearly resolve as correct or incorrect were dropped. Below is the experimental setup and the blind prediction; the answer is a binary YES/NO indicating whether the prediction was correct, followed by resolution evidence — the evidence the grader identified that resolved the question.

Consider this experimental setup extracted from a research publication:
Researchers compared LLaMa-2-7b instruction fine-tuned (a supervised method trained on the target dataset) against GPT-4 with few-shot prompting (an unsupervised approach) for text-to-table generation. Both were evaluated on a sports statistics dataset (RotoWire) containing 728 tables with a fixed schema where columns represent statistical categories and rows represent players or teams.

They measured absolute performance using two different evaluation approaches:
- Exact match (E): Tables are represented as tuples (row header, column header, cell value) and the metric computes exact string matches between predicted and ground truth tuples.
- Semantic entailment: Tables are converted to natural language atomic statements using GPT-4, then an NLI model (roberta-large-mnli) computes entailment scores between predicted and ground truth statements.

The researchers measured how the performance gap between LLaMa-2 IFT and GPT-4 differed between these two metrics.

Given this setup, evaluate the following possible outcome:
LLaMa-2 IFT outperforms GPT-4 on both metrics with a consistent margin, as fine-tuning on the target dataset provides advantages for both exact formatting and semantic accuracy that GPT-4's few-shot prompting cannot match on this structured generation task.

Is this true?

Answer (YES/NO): NO